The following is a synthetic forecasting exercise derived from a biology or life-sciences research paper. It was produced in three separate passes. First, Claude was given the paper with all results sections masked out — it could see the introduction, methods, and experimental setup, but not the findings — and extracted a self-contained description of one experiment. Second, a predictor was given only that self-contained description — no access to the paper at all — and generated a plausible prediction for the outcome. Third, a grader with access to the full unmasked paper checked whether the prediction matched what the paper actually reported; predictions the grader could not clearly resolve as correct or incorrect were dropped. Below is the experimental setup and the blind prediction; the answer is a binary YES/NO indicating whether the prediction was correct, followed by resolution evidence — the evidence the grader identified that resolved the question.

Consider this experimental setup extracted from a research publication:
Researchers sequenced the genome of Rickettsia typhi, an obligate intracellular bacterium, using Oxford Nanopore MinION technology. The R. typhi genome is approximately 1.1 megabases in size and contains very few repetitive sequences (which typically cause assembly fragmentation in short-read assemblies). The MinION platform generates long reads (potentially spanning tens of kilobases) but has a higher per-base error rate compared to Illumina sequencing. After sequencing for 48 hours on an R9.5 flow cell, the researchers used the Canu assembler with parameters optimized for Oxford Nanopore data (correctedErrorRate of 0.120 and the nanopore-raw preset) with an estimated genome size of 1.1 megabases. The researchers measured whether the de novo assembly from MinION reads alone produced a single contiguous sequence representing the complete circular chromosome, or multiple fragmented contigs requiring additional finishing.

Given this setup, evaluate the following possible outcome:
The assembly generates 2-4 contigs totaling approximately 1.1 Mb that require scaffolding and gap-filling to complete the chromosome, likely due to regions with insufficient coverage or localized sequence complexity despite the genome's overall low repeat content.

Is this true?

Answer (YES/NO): NO